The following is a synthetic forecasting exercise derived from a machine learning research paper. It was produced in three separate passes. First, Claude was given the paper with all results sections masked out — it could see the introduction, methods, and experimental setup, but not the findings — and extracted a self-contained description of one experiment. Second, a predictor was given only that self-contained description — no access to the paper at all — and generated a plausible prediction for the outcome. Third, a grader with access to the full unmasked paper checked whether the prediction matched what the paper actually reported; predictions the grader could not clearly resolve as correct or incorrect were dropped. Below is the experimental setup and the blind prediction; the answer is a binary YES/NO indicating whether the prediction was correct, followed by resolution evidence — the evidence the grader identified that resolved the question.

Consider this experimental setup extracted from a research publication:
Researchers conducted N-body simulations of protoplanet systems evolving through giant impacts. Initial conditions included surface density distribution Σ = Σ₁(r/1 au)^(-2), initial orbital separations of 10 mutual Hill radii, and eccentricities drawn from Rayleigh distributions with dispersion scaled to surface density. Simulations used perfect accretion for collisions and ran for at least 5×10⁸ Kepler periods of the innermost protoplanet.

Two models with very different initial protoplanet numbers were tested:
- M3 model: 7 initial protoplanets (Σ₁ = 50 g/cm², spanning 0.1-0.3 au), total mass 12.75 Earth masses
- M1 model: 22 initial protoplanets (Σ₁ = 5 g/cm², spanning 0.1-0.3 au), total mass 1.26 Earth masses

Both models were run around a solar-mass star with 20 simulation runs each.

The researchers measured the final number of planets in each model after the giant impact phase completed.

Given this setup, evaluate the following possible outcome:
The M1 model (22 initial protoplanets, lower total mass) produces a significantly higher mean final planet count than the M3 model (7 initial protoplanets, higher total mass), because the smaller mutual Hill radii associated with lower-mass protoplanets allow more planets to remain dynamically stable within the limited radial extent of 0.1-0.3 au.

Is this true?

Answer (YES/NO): YES